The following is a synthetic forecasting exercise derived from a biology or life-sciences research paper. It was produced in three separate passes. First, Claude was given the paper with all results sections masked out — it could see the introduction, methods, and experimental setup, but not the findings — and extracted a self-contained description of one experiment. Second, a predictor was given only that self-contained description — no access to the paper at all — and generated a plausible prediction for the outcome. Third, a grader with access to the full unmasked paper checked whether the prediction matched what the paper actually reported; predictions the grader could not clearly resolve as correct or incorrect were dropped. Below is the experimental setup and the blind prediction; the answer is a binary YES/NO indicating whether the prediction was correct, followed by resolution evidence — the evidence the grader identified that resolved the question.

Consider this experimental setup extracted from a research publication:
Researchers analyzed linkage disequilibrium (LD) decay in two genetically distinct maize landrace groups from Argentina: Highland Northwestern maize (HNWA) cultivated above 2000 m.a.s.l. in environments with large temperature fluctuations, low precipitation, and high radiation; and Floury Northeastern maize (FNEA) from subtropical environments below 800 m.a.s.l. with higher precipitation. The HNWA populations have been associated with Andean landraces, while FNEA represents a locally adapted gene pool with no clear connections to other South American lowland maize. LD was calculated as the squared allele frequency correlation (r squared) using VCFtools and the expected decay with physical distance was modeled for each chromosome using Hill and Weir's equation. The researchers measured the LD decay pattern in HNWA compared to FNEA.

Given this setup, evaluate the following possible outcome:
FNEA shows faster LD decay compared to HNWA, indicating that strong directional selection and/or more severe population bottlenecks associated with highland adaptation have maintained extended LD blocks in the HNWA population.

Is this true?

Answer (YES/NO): NO